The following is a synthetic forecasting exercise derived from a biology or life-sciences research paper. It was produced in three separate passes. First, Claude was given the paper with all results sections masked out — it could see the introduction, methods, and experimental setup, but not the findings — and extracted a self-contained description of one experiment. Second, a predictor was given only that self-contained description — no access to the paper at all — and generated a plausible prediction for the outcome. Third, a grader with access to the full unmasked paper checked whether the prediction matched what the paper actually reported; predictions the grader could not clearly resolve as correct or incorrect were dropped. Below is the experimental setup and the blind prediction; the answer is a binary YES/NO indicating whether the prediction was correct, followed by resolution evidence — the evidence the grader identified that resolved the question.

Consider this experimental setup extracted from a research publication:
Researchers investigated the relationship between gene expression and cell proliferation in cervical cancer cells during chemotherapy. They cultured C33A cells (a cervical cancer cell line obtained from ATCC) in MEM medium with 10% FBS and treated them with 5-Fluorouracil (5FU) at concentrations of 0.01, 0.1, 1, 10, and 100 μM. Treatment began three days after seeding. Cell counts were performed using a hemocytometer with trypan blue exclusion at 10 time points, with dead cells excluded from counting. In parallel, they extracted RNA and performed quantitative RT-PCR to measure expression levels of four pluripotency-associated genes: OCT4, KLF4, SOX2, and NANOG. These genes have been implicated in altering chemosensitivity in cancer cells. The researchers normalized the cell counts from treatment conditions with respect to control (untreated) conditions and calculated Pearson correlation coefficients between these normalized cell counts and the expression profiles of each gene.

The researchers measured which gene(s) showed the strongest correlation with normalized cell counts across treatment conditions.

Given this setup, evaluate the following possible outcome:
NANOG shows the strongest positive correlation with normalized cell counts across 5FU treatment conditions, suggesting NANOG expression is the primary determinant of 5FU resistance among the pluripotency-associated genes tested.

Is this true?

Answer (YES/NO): NO